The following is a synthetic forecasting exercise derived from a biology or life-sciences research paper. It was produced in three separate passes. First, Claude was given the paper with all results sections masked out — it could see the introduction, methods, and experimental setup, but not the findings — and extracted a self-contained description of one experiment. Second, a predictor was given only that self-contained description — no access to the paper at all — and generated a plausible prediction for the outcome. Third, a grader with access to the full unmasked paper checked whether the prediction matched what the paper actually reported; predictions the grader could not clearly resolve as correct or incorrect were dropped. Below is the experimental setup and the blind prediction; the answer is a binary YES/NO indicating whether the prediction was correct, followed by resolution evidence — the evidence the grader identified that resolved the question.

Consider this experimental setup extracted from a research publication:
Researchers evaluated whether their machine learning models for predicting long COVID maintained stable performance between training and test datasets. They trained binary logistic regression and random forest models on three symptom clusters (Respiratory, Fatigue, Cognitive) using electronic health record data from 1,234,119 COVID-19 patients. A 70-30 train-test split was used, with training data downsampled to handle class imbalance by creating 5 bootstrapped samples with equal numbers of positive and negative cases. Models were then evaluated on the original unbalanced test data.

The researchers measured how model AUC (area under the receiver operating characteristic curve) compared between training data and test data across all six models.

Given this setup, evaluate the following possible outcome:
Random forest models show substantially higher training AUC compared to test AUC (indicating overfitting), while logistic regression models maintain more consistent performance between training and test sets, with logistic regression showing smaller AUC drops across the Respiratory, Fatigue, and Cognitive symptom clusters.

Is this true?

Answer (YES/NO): NO